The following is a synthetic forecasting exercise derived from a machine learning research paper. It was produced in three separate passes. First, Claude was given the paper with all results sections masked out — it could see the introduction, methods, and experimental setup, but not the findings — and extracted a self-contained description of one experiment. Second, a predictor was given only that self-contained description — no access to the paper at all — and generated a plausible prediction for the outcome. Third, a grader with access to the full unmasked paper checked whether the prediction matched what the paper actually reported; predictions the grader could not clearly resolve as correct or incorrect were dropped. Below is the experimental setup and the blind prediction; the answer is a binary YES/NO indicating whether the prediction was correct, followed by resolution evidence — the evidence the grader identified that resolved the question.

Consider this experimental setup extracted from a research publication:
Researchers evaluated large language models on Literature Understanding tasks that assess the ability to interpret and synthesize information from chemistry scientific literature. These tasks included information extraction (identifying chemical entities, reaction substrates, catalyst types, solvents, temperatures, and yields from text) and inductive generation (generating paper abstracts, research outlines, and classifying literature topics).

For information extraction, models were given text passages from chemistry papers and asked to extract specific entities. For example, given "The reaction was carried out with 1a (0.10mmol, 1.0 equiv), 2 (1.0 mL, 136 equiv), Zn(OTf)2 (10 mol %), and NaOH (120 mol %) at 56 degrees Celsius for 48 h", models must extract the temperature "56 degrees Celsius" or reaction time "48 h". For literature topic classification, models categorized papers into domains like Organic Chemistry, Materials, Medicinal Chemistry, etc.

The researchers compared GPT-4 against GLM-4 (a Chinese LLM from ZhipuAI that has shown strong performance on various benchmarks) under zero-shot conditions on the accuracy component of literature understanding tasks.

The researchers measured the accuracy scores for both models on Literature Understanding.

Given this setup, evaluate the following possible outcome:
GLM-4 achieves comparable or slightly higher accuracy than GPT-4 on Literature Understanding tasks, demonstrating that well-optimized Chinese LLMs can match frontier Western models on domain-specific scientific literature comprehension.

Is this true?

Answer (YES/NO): NO